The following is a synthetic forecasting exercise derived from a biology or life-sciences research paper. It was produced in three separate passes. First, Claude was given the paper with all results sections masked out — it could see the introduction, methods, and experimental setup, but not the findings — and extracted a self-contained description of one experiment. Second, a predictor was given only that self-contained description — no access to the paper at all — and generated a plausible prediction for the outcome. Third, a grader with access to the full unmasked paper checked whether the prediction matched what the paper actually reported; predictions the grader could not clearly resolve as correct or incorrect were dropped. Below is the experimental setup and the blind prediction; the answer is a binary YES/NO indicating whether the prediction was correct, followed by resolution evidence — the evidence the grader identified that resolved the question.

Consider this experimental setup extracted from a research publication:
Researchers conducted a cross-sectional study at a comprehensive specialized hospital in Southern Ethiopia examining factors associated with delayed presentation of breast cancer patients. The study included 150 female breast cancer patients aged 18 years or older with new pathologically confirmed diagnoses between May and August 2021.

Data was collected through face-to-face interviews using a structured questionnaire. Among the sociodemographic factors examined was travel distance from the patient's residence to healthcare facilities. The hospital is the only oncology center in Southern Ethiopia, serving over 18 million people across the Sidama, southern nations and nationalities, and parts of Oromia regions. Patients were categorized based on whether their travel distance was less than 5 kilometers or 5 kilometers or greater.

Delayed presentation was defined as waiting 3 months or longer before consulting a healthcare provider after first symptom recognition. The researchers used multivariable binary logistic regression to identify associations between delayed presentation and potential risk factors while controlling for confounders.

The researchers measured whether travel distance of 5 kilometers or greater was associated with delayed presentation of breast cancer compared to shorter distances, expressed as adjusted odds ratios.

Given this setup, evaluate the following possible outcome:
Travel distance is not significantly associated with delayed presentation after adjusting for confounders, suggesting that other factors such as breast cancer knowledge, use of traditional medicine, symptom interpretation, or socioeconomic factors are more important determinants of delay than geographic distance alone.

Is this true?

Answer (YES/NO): NO